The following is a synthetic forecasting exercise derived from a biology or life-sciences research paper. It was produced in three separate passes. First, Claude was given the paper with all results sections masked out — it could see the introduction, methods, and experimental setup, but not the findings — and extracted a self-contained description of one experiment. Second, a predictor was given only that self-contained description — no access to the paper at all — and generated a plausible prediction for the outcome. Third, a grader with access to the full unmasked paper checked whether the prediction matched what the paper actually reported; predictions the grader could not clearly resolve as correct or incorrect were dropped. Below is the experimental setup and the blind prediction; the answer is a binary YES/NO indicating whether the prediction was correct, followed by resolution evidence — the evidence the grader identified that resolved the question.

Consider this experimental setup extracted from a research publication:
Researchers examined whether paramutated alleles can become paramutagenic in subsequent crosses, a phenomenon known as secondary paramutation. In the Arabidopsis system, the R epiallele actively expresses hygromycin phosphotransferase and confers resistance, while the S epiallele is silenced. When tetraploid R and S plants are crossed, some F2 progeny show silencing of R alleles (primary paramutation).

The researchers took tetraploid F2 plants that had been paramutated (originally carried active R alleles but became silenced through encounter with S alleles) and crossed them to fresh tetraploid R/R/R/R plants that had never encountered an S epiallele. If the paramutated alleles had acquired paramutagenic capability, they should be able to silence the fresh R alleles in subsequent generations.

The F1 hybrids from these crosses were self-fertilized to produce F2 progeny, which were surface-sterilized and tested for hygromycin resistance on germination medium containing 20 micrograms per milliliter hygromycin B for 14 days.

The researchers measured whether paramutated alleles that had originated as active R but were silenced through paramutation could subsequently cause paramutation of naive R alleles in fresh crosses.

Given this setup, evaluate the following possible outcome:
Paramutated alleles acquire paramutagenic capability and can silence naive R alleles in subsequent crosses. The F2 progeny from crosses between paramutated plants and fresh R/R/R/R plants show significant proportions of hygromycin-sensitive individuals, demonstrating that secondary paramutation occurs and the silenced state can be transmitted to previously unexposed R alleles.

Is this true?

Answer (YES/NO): YES